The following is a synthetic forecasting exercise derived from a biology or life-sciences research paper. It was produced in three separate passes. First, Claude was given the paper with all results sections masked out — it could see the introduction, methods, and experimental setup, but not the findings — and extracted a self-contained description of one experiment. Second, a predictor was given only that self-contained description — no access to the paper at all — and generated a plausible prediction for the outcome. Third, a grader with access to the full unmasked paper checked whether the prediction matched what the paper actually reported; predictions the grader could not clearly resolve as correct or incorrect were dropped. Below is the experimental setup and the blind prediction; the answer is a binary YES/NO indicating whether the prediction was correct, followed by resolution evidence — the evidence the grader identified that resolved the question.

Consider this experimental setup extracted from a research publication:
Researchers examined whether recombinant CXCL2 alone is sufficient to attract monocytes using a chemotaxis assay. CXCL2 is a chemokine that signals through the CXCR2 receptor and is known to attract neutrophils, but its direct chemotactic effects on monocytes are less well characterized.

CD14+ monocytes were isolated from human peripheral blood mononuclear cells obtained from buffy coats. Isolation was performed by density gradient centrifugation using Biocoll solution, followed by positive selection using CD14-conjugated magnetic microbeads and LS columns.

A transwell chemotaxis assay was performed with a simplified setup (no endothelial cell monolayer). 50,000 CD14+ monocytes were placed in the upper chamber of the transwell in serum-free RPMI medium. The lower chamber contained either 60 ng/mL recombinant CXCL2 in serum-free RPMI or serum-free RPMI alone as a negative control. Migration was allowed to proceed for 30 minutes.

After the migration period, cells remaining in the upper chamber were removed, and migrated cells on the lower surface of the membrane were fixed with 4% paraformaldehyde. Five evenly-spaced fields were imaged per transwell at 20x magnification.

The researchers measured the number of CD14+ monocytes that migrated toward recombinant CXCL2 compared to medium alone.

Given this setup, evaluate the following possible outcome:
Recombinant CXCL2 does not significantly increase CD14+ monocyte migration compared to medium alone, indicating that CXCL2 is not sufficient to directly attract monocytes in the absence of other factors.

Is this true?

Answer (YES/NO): NO